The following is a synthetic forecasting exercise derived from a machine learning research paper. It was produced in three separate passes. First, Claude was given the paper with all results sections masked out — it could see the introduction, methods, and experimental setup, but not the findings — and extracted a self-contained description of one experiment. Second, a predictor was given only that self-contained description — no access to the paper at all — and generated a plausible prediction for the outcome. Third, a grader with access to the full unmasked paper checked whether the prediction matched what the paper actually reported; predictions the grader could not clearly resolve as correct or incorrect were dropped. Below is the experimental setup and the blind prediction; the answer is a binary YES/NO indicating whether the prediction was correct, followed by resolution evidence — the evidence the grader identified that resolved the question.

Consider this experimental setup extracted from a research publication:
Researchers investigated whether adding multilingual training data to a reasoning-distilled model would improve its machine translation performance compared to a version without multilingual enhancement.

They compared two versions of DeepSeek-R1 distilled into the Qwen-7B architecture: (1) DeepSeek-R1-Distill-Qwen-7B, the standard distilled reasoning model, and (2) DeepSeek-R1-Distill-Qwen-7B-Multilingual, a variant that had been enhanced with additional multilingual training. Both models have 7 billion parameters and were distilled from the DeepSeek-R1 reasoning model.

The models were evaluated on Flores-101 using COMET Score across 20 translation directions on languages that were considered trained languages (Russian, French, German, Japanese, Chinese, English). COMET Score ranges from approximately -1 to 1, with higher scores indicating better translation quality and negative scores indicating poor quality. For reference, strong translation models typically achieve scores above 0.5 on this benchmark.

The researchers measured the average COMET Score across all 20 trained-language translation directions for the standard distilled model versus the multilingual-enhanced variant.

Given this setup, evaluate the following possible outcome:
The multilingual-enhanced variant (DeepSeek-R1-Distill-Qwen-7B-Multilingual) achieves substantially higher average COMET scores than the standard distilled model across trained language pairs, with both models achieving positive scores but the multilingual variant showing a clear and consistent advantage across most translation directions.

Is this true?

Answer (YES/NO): NO